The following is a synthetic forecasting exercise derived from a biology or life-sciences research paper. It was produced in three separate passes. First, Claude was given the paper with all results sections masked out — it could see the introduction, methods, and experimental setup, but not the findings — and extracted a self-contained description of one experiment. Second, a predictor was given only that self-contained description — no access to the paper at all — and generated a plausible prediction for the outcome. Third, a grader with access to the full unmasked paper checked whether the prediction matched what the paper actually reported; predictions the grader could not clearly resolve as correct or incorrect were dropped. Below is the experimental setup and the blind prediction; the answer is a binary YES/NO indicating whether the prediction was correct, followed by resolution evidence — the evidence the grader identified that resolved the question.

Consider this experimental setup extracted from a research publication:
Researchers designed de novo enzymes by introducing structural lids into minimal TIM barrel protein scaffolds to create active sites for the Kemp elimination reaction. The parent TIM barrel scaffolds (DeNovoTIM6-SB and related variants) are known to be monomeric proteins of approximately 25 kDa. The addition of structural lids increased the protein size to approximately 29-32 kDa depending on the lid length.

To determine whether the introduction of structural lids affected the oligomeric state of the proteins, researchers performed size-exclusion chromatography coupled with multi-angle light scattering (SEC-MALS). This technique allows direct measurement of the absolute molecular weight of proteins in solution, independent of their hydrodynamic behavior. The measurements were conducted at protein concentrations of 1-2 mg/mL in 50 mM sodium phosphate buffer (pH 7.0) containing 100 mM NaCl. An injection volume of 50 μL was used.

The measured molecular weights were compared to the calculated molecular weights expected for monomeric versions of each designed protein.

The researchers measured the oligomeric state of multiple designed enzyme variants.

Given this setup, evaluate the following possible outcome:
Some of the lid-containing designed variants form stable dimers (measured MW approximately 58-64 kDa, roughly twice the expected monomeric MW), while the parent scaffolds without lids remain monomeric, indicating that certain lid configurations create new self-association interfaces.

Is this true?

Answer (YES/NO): NO